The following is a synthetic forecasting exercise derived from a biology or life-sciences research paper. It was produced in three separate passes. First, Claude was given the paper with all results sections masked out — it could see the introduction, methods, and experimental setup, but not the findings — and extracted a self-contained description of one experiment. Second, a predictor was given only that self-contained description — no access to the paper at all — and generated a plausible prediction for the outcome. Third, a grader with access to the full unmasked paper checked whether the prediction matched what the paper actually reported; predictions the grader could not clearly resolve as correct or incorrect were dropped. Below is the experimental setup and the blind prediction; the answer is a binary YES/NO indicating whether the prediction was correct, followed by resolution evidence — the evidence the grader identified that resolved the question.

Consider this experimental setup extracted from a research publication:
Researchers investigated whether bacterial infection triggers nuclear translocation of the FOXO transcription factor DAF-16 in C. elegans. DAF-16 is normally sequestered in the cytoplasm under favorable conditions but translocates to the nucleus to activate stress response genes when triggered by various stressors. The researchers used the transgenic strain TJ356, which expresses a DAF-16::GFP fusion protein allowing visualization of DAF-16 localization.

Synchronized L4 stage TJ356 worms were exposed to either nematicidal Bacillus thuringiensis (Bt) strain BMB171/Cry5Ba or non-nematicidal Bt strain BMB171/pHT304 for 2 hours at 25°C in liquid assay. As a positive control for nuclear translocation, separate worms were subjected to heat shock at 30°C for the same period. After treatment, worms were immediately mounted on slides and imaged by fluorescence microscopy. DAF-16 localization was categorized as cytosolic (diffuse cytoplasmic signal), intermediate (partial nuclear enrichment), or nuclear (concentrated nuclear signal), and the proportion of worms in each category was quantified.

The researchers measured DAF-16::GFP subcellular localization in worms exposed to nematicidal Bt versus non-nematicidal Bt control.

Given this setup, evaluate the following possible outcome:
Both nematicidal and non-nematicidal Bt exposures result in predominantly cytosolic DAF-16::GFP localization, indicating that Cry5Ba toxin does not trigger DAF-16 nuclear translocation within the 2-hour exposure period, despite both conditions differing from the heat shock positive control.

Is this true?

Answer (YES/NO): NO